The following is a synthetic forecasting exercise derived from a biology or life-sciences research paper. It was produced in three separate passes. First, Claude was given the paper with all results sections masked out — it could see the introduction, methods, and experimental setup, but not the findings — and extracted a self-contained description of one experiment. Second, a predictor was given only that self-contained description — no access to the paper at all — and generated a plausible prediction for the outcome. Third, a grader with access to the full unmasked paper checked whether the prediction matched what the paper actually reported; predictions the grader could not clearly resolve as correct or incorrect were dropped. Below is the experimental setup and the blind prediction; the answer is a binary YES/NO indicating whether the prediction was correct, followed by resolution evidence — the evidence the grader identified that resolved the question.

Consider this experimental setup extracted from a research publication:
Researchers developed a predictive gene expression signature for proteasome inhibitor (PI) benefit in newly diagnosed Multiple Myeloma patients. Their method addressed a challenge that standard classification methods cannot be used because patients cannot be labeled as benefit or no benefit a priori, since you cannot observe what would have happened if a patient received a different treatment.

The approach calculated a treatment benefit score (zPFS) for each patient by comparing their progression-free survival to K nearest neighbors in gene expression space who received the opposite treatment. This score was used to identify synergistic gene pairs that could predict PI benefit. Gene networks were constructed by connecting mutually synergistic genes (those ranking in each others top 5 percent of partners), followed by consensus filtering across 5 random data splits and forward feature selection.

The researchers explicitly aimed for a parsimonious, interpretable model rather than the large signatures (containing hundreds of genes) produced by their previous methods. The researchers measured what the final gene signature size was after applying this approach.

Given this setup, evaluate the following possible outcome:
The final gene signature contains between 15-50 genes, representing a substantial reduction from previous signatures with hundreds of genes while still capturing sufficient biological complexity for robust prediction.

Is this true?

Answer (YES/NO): NO